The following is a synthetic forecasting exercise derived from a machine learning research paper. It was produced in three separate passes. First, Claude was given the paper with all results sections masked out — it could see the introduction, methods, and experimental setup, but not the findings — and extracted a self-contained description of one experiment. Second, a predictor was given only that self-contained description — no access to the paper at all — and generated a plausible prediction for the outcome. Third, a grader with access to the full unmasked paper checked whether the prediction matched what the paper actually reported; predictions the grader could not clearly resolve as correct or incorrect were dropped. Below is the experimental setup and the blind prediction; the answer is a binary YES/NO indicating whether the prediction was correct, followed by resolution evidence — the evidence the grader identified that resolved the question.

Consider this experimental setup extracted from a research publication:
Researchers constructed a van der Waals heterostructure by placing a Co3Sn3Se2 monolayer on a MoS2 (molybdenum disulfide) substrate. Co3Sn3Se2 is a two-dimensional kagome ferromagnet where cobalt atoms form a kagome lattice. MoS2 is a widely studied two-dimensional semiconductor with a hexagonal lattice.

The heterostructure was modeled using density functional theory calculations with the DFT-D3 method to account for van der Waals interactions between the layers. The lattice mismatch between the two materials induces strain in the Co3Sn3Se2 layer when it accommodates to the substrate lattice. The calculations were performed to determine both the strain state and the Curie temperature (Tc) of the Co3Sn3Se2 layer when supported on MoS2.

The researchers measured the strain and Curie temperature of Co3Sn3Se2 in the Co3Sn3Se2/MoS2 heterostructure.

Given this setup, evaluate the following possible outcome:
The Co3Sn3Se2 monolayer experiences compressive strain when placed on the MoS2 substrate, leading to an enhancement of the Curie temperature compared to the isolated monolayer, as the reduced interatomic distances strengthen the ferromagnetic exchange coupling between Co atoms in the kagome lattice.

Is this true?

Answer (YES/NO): NO